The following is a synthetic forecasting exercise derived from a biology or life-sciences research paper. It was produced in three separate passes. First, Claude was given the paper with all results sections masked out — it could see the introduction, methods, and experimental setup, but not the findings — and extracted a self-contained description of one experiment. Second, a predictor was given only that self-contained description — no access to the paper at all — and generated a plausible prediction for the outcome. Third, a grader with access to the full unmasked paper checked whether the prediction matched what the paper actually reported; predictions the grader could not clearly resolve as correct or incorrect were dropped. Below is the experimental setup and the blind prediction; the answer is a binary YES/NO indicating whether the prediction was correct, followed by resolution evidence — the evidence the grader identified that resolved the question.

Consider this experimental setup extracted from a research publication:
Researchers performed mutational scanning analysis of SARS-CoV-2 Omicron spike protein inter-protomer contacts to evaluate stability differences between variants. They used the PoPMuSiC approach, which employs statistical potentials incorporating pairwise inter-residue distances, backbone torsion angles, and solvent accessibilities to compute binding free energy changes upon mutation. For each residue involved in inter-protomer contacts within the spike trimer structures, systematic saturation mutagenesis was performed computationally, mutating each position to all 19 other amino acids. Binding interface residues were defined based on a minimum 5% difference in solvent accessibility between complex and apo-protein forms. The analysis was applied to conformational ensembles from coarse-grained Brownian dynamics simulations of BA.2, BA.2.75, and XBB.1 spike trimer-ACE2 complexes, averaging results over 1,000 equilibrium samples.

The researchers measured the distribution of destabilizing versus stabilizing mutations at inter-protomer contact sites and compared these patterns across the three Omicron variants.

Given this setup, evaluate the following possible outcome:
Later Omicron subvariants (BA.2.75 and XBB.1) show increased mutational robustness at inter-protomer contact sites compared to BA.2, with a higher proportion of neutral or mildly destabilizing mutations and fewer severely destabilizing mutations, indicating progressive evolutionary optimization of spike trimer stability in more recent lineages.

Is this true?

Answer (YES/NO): NO